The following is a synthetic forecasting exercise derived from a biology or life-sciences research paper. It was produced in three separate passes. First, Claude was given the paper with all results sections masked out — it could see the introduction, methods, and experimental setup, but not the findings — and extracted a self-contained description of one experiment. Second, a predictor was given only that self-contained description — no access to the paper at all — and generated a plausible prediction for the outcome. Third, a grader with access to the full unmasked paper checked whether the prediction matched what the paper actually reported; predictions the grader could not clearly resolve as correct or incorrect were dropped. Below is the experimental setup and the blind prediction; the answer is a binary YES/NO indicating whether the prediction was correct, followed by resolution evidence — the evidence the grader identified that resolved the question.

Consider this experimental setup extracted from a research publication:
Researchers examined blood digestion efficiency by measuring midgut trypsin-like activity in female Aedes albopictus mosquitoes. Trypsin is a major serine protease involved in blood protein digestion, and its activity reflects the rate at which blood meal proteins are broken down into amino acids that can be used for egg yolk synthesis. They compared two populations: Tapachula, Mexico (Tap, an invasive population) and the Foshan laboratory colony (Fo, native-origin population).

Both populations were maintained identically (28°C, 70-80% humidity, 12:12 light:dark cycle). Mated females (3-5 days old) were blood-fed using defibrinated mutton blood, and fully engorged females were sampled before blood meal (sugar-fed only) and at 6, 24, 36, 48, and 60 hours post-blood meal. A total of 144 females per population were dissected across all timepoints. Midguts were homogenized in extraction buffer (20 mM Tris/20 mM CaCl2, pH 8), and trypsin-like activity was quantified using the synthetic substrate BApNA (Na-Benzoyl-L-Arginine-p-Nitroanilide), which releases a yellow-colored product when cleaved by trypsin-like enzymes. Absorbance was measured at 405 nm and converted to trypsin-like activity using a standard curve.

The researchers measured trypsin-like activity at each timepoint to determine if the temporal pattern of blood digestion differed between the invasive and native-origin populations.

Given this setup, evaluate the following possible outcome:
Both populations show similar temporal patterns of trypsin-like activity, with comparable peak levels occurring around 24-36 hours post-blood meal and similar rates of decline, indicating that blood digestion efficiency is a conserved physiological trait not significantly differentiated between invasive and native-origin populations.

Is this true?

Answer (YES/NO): NO